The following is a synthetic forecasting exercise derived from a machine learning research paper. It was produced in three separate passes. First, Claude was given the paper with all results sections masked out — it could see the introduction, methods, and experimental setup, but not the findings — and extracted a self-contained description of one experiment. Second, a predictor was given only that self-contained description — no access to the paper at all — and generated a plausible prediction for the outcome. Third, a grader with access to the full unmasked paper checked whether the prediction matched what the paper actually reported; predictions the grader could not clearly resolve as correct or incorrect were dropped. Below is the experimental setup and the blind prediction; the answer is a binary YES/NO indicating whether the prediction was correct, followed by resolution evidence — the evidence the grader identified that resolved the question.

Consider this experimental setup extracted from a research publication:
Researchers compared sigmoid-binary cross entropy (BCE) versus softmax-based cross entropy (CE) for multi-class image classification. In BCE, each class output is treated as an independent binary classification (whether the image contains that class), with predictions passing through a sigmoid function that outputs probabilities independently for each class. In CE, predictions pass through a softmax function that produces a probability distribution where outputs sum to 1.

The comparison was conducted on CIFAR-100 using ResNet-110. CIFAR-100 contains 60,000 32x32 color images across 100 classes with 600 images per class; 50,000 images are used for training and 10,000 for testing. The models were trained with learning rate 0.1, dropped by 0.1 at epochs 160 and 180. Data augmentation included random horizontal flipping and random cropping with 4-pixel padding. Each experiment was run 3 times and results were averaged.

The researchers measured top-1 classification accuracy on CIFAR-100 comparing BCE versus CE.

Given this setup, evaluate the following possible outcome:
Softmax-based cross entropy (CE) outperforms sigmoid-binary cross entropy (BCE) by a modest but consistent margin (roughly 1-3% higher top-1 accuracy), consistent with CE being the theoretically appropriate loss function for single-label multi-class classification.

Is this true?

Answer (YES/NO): NO